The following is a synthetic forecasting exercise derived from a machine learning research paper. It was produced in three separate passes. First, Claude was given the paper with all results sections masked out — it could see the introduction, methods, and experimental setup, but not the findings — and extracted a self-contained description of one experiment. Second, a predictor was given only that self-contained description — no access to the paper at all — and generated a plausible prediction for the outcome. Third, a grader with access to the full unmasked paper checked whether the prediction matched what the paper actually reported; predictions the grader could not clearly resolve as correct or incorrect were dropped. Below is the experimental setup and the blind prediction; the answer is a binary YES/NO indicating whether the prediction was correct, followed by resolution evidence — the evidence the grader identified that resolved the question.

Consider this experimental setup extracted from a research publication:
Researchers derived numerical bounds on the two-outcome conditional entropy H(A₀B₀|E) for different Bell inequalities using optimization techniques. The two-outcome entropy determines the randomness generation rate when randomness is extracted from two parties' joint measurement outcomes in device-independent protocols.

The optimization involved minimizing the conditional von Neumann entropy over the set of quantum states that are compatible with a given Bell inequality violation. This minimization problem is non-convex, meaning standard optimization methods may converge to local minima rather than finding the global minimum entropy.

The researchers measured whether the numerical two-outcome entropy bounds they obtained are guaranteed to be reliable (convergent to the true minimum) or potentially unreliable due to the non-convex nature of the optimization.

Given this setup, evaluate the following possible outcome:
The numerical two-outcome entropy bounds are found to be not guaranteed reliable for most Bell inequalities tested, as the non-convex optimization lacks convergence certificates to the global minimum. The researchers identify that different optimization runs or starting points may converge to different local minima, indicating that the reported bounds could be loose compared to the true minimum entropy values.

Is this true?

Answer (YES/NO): NO